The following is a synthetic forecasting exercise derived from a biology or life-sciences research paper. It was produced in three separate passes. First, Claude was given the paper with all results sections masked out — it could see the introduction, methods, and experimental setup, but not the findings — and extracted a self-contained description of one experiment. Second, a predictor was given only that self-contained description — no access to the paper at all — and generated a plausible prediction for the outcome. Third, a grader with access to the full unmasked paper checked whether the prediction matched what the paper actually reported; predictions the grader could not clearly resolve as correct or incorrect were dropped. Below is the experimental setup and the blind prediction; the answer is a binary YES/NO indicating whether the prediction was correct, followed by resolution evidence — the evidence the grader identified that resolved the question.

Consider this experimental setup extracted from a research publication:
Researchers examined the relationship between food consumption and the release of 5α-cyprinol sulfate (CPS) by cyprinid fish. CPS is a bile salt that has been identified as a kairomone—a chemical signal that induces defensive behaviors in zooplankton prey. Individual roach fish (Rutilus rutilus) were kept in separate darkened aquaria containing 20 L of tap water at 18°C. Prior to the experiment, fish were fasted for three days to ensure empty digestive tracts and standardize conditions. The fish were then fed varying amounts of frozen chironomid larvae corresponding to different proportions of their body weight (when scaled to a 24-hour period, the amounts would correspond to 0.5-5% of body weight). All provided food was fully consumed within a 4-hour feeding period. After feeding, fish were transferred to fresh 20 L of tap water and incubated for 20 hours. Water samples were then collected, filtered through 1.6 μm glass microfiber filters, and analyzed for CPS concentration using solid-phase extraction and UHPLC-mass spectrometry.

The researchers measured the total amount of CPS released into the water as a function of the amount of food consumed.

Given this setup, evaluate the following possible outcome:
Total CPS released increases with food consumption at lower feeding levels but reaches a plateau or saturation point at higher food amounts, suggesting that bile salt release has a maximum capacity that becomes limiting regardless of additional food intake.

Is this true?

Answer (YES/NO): NO